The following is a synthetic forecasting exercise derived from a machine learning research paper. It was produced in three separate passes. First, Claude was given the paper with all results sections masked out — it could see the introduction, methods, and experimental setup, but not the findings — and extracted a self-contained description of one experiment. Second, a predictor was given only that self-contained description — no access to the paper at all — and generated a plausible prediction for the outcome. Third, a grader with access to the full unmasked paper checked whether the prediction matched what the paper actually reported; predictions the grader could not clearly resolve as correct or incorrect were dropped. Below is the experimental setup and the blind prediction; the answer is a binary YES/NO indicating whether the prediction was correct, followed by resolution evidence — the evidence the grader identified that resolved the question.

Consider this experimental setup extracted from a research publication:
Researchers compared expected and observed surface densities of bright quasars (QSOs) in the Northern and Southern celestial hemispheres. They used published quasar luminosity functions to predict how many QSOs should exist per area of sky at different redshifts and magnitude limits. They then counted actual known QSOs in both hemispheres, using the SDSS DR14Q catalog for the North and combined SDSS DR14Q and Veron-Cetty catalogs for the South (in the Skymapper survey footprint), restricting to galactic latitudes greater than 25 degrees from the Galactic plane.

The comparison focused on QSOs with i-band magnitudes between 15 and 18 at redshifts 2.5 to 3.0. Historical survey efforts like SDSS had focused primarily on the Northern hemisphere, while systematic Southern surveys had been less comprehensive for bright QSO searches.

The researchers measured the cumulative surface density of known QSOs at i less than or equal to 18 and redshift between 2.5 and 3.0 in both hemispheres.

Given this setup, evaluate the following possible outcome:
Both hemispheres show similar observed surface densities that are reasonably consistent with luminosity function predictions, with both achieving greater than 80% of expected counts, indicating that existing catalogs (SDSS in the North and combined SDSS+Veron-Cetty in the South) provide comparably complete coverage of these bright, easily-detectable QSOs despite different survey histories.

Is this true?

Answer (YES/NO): NO